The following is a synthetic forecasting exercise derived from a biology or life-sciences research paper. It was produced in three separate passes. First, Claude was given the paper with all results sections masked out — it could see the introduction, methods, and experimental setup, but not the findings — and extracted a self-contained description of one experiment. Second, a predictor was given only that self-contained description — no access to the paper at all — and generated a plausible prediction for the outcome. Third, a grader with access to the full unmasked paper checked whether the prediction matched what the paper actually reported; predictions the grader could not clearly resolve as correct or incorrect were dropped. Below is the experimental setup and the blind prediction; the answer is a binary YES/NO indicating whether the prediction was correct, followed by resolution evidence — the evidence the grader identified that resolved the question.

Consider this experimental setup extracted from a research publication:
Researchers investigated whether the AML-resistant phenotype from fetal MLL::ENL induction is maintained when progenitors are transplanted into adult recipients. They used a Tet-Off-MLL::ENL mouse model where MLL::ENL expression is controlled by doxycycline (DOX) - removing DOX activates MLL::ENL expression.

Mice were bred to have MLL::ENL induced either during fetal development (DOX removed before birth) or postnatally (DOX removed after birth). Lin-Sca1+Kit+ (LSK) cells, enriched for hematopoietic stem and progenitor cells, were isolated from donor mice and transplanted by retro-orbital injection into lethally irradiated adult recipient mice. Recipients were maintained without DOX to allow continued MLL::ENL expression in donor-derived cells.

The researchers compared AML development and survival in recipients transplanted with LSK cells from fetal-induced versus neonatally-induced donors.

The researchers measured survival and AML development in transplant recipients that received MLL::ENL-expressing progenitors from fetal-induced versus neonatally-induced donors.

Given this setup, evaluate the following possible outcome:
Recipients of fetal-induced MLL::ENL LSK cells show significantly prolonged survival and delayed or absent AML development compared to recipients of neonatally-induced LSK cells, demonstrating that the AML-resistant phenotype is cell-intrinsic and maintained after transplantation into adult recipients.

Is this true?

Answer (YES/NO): YES